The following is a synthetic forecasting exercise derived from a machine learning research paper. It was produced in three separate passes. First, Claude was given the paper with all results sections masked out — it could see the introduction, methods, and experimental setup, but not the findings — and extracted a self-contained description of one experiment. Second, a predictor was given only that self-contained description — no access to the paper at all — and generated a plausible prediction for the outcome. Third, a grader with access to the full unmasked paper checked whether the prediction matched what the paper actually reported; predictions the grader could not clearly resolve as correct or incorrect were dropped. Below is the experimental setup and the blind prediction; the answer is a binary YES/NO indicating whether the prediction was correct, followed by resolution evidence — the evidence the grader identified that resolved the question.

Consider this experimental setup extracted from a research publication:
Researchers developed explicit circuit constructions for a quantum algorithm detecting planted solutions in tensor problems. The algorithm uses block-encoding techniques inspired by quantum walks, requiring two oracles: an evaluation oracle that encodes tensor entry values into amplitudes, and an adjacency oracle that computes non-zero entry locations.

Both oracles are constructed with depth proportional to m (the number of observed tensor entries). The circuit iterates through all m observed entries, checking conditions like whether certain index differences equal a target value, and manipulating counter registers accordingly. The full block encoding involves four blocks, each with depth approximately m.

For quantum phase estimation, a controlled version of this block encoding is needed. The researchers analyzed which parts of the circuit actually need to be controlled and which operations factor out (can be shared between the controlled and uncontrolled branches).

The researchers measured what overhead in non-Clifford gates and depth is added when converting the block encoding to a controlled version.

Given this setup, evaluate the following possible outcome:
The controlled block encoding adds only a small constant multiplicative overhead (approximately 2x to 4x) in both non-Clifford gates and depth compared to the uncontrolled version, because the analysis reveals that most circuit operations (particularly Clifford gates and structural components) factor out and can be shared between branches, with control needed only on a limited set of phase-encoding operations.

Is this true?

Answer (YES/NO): NO